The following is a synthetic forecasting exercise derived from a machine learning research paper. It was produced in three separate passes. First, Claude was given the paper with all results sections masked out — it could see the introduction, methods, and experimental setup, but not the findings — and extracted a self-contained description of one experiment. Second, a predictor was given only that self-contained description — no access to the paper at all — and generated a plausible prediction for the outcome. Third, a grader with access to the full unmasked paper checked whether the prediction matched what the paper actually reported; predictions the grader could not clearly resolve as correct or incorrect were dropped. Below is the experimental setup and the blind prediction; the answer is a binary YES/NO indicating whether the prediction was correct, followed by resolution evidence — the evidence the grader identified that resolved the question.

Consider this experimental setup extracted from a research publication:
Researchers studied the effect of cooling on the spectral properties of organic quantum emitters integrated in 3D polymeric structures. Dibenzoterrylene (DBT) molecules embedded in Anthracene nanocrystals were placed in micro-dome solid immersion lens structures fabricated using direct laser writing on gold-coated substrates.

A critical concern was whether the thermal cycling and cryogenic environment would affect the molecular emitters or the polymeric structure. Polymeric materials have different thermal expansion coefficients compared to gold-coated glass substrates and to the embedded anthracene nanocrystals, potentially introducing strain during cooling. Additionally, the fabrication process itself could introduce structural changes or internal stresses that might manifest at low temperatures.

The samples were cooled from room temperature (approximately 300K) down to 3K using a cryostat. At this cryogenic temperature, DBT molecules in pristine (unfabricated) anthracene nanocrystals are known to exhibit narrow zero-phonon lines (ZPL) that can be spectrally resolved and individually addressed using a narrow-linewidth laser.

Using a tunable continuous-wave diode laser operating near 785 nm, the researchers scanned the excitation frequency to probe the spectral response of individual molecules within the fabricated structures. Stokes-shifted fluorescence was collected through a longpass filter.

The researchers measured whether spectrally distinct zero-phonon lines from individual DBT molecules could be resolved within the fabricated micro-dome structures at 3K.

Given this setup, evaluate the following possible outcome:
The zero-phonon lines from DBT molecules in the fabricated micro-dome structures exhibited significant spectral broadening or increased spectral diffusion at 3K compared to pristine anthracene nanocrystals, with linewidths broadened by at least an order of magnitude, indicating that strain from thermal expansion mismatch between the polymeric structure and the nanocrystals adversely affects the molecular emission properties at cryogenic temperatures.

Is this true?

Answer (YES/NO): NO